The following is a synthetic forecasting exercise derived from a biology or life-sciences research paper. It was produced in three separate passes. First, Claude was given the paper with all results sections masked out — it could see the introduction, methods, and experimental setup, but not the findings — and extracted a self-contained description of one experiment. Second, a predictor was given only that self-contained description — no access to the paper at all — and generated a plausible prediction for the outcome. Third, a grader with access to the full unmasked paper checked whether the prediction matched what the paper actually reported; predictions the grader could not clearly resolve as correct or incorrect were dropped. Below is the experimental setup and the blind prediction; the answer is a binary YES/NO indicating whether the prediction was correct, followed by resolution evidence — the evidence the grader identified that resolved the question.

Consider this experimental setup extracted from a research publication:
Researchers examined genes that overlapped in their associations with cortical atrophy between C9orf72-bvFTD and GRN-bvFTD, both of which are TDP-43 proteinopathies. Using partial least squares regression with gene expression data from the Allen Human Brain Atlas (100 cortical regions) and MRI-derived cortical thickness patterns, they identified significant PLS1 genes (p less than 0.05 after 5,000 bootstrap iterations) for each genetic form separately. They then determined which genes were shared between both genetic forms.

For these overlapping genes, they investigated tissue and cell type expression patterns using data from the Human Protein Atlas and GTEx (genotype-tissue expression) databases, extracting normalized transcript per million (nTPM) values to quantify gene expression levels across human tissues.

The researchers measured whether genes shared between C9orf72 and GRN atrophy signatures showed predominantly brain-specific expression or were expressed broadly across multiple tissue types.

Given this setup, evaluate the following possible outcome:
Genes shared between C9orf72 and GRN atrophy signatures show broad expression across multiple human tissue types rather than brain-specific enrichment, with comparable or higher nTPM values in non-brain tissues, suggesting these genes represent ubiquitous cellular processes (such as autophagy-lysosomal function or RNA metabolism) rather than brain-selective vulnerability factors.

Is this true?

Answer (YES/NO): NO